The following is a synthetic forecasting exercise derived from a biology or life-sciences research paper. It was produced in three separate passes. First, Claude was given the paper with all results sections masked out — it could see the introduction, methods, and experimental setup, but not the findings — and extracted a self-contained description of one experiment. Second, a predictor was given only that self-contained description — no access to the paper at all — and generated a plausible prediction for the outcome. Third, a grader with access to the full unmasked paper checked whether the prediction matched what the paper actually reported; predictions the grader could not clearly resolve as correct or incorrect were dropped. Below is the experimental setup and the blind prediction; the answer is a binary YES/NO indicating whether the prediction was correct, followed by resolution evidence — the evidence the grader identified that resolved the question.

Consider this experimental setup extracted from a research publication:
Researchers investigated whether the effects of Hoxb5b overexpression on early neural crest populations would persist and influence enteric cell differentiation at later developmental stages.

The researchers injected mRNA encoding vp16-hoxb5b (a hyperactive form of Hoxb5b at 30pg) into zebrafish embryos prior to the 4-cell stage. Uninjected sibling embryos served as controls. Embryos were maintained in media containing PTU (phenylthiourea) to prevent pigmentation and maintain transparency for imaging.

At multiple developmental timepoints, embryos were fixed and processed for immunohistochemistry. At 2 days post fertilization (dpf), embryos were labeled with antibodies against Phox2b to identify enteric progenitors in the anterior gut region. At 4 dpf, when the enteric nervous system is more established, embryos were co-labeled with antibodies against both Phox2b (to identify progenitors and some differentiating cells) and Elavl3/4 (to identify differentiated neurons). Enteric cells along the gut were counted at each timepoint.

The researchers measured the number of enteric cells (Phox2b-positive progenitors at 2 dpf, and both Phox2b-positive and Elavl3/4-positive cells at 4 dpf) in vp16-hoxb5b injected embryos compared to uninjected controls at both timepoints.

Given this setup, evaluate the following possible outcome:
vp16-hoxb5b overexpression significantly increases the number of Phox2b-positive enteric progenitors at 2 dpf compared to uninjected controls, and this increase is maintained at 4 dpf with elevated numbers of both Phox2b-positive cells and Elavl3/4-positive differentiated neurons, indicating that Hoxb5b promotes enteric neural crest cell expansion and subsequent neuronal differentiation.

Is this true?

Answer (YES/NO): NO